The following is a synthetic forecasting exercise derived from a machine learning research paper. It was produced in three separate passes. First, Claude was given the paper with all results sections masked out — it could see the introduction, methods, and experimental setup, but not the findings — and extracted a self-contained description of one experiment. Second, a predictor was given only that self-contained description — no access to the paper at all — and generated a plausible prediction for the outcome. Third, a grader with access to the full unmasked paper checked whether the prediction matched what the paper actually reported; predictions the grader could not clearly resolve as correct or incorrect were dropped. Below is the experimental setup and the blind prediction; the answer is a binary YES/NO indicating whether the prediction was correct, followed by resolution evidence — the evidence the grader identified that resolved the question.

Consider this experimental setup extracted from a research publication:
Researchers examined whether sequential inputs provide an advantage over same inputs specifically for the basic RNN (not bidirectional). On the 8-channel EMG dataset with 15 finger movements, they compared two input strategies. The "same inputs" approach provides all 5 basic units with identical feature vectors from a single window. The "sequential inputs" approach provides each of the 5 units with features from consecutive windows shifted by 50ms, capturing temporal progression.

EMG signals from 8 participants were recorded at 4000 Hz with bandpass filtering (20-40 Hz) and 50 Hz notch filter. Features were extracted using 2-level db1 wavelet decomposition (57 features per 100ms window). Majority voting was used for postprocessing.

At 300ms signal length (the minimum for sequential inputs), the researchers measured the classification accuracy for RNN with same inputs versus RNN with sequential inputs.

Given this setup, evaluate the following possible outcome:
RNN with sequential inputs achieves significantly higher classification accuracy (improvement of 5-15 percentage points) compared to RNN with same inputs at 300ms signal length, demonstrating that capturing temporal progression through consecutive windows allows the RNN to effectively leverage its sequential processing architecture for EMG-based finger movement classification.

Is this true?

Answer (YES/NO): NO